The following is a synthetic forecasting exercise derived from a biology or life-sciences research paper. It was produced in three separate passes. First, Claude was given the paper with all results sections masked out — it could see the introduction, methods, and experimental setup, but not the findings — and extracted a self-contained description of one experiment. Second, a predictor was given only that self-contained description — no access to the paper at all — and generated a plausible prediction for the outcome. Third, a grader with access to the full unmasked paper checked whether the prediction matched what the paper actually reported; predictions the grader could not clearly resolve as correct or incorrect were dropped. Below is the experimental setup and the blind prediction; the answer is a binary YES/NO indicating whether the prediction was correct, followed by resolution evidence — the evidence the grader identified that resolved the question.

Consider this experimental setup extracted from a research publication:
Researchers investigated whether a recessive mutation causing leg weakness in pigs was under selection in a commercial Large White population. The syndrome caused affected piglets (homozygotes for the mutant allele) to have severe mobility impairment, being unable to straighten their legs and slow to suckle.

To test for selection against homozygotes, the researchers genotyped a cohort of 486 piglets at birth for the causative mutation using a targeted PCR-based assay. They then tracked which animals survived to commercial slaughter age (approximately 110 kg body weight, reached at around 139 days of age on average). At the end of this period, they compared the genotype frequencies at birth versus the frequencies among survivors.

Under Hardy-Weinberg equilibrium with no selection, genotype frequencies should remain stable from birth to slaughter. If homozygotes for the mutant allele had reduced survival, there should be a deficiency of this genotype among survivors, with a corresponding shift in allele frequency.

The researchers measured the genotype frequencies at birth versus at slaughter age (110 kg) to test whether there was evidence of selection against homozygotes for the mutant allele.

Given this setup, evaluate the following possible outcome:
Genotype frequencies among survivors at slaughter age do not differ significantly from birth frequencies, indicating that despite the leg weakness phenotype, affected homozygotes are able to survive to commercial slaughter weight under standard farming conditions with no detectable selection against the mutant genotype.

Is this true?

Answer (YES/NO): NO